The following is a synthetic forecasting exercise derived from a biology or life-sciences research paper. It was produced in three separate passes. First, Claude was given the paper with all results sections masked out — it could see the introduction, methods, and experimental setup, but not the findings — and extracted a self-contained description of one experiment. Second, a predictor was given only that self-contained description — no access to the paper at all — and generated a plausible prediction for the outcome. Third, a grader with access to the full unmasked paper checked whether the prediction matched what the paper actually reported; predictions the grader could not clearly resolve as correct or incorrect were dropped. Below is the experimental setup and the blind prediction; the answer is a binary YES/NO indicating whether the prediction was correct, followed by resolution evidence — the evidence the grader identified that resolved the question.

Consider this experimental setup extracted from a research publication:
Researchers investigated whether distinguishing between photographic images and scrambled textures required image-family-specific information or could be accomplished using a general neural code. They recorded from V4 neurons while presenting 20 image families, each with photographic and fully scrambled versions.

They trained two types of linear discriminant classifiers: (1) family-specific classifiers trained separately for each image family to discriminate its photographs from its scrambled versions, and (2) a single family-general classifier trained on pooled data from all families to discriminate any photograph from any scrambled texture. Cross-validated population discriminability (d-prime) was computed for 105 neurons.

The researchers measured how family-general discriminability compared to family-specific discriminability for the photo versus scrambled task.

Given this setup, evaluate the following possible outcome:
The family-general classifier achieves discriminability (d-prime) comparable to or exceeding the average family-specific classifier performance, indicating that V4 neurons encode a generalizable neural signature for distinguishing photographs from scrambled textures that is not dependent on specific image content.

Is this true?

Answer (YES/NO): NO